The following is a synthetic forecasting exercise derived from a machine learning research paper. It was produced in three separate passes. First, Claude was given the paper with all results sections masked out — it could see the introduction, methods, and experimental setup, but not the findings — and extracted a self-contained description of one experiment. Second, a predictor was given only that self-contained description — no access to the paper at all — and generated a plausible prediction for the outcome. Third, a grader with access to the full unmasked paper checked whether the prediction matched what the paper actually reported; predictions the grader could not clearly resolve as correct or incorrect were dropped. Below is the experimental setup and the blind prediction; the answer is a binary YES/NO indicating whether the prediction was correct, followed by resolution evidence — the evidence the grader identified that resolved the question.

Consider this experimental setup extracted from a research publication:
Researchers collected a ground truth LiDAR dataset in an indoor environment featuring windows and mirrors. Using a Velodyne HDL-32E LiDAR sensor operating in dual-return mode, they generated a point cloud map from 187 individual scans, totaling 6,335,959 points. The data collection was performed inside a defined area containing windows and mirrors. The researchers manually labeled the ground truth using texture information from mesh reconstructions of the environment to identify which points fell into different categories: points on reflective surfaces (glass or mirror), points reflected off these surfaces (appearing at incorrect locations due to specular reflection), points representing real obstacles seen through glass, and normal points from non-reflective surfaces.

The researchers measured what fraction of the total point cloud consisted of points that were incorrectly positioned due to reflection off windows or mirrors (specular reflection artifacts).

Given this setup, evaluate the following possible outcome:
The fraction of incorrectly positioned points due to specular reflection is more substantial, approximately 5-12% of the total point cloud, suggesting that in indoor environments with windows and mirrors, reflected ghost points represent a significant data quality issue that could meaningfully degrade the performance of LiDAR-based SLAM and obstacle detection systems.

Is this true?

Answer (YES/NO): YES